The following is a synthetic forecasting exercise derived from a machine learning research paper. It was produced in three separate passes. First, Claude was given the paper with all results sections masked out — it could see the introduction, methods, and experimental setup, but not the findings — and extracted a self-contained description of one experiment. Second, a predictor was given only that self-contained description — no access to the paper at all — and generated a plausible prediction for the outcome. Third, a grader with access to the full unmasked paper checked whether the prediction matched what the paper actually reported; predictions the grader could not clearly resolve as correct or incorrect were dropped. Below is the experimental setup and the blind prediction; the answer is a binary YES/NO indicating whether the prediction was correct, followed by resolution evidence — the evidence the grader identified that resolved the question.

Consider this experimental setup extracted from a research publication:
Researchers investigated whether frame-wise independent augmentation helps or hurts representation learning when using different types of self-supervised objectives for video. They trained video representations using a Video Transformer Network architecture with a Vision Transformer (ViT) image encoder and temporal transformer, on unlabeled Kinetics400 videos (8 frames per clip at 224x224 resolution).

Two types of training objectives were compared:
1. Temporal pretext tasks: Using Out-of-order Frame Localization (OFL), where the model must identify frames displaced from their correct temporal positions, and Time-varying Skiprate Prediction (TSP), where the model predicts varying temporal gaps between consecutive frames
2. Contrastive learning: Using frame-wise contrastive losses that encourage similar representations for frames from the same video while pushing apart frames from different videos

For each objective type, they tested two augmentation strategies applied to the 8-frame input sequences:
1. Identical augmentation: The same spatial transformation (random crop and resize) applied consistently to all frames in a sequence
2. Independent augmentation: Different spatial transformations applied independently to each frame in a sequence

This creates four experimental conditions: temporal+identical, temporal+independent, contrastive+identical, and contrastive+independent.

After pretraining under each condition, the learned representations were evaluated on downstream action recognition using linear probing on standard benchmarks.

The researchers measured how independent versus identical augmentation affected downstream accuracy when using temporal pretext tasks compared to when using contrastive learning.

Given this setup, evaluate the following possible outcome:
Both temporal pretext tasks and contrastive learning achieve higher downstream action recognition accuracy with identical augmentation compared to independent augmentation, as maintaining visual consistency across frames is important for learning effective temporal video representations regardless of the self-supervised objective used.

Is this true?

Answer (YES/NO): NO